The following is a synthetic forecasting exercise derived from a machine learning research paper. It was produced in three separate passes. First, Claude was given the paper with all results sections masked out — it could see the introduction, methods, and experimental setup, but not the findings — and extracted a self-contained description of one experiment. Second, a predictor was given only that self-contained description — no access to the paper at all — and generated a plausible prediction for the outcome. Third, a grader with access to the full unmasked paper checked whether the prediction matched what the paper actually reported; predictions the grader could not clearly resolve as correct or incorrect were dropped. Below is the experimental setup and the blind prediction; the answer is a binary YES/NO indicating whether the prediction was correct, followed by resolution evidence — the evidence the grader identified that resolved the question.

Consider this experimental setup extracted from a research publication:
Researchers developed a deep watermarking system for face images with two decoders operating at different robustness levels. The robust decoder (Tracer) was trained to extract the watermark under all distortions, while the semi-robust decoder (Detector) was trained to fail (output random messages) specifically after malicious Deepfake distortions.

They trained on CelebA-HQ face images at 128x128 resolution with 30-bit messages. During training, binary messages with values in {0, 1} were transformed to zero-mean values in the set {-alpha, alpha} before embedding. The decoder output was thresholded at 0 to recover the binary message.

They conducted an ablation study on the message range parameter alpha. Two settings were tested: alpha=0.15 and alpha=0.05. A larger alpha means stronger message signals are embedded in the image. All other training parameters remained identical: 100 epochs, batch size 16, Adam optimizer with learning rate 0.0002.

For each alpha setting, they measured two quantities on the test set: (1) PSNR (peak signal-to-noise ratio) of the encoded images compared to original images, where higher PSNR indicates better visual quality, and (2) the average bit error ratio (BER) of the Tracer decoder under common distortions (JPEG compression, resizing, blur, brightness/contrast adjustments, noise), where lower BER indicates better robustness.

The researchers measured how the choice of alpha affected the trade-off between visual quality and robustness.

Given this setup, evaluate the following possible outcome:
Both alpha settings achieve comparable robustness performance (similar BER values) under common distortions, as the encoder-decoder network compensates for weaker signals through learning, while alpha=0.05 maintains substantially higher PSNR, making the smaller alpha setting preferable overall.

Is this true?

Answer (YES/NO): NO